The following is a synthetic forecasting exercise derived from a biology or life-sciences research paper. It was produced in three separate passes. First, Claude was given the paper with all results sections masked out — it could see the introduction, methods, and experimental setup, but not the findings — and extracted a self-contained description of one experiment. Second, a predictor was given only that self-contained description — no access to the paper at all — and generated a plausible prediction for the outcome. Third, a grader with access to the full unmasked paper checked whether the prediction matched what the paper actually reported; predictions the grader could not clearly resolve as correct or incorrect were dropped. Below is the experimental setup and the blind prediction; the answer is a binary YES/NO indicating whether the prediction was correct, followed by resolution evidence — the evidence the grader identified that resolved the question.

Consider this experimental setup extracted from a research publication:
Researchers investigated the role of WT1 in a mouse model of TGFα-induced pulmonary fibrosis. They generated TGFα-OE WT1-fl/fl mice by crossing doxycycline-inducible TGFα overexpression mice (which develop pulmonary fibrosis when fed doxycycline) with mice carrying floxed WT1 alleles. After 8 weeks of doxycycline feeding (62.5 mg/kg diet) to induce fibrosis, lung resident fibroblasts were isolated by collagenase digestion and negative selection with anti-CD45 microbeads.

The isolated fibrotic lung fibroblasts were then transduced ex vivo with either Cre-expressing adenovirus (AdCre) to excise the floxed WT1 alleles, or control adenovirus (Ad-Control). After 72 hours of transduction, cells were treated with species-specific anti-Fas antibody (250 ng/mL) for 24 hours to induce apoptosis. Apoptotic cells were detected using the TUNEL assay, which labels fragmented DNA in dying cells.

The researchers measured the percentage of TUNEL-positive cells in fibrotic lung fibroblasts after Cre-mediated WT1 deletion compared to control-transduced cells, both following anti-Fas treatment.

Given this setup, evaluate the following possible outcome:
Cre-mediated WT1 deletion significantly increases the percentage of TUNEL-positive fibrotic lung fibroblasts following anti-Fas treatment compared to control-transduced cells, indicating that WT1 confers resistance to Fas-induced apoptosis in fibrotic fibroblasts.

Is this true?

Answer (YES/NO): YES